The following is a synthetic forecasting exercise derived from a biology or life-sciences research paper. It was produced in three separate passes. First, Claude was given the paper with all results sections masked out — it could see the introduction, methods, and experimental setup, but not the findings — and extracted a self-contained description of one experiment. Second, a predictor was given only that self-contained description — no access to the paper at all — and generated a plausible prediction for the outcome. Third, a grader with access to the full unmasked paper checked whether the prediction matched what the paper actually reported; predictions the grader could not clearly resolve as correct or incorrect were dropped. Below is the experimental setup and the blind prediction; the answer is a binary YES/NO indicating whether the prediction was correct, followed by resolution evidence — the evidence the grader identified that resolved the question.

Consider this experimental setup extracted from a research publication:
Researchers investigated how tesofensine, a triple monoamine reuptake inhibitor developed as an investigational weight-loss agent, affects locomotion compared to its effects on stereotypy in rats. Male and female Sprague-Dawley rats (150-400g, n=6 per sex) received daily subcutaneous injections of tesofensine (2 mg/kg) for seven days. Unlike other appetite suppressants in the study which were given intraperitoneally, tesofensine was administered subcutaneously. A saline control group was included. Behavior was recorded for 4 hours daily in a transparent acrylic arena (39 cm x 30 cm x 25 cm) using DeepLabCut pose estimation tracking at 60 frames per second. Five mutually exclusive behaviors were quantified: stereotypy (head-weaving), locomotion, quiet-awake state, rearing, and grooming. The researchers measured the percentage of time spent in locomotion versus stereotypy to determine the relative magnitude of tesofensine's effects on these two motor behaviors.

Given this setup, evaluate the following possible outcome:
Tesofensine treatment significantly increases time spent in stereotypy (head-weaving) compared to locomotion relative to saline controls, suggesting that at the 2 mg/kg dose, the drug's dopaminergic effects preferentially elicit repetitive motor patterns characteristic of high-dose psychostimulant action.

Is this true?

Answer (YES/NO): NO